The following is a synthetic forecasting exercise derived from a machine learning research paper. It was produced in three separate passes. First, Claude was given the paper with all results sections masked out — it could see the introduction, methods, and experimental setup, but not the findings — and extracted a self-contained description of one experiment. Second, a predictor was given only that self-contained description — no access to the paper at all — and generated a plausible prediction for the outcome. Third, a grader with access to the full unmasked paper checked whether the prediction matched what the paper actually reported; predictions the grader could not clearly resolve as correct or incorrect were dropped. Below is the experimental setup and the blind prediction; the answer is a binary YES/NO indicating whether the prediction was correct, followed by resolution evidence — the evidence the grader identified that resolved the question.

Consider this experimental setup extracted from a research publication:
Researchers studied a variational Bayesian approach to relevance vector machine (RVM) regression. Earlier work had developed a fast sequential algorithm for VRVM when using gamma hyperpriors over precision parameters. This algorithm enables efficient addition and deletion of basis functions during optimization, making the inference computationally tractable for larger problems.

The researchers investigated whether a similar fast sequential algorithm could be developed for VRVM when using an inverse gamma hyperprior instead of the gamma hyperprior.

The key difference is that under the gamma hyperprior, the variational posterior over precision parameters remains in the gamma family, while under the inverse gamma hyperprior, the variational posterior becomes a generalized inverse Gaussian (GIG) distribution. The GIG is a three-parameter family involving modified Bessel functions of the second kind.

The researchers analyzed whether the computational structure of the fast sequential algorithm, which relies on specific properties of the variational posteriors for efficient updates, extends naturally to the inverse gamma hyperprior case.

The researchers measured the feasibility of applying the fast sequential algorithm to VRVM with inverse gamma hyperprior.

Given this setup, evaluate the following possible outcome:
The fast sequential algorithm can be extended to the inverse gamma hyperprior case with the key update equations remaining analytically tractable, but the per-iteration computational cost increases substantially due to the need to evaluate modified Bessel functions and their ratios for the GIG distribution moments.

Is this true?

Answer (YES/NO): NO